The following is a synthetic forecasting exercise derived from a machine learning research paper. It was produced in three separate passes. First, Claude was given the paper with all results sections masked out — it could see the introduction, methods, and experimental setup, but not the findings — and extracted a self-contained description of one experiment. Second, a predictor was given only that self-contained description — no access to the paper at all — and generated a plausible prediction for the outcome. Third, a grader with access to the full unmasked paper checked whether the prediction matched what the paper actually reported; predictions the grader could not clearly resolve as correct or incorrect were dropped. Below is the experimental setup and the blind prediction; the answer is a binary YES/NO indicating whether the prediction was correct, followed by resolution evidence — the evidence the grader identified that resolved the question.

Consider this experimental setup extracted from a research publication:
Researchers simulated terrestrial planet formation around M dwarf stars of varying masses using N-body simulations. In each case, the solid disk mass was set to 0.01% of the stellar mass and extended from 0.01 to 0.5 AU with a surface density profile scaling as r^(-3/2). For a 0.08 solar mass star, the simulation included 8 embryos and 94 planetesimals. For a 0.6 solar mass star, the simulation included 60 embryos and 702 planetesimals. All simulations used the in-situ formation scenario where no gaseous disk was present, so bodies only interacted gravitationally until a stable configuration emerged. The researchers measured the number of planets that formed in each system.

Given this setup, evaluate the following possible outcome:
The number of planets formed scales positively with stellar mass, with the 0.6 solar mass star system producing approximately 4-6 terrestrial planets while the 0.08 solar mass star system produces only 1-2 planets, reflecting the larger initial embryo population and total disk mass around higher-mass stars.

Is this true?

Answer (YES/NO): NO